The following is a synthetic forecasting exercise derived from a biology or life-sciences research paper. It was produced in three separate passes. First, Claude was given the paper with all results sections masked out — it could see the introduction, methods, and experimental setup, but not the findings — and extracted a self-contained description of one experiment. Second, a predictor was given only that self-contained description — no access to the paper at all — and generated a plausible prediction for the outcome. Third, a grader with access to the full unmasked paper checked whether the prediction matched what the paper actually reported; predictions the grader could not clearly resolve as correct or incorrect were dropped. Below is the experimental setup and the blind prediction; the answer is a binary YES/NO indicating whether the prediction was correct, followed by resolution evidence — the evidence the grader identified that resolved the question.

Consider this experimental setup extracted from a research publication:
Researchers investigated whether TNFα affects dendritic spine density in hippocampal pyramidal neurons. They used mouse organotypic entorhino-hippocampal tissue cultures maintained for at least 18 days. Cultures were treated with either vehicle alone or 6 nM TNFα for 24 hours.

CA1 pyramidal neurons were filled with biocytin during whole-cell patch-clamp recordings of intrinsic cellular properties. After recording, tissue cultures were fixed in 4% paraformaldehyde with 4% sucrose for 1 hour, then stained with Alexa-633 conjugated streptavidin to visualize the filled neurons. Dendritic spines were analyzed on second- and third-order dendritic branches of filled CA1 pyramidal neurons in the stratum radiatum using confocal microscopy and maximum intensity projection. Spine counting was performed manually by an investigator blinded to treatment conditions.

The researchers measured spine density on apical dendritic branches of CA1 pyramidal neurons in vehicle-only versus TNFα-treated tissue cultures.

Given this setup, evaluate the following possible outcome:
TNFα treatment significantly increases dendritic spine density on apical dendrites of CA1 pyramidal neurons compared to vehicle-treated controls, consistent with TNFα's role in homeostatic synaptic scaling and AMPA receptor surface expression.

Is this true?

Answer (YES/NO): NO